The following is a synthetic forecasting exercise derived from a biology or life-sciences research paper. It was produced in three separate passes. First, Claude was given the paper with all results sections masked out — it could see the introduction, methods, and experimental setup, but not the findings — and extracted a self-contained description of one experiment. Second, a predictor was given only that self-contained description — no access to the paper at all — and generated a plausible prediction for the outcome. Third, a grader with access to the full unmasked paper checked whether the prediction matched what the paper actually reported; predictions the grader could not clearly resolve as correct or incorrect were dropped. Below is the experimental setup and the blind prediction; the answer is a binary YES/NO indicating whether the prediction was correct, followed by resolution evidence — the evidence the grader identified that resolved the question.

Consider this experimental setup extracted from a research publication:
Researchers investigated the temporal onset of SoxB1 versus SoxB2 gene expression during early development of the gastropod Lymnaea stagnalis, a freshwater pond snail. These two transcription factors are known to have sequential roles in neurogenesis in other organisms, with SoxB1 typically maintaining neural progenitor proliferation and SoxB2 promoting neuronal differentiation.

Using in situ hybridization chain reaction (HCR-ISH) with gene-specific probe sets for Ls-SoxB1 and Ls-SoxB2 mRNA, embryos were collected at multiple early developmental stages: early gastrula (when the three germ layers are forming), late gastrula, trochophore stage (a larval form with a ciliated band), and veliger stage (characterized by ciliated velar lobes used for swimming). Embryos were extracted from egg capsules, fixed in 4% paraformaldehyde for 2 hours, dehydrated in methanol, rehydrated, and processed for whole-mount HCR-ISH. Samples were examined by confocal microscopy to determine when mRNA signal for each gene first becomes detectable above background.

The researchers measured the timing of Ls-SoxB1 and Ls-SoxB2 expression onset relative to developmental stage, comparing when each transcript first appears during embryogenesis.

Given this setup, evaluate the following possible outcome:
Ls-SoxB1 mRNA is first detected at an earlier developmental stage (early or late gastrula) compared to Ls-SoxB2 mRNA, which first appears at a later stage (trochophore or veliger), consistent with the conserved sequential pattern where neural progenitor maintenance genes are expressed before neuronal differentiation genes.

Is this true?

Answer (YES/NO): YES